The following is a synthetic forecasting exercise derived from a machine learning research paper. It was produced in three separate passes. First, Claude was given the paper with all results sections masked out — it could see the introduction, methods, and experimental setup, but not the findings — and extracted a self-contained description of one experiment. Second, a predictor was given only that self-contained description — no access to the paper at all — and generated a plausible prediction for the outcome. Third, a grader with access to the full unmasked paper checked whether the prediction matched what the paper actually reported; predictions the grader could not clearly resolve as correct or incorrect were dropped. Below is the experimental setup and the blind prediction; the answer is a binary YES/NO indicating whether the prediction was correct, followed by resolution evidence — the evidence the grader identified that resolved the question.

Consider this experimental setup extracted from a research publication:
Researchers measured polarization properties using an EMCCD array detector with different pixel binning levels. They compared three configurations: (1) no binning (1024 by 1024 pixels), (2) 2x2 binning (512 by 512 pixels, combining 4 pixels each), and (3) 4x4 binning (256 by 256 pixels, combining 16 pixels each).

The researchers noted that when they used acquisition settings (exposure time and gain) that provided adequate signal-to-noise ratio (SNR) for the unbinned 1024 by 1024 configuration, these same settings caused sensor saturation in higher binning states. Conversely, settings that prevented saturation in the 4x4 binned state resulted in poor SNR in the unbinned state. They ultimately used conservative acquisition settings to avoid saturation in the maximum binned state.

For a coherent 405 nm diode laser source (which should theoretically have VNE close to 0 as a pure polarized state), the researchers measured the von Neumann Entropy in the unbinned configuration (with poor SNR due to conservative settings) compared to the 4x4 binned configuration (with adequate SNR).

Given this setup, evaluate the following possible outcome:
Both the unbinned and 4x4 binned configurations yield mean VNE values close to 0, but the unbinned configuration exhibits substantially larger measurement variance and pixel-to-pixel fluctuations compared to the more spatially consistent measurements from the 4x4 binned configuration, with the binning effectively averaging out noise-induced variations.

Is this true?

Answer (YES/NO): NO